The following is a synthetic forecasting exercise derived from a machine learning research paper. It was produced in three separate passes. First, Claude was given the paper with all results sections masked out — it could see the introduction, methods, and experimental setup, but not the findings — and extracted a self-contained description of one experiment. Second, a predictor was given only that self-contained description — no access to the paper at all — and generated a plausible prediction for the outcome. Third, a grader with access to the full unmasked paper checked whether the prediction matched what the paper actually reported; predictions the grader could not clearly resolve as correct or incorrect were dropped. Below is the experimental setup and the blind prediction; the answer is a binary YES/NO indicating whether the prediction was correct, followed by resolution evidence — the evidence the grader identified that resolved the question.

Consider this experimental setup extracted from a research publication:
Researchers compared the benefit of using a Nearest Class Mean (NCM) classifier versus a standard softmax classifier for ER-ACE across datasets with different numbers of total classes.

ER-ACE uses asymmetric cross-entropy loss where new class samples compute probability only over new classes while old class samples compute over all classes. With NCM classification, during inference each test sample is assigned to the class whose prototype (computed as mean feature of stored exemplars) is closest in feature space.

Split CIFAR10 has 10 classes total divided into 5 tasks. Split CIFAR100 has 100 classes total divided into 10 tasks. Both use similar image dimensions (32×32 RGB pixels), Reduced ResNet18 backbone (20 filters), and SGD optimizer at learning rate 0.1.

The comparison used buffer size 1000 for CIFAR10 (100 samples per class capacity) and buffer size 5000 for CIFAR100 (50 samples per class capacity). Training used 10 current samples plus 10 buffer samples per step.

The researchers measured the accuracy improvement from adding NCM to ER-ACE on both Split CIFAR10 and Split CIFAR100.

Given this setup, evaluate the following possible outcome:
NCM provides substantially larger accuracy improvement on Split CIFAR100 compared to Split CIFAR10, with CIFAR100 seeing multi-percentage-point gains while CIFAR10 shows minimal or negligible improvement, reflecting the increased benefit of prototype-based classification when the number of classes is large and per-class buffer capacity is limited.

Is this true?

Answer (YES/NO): NO